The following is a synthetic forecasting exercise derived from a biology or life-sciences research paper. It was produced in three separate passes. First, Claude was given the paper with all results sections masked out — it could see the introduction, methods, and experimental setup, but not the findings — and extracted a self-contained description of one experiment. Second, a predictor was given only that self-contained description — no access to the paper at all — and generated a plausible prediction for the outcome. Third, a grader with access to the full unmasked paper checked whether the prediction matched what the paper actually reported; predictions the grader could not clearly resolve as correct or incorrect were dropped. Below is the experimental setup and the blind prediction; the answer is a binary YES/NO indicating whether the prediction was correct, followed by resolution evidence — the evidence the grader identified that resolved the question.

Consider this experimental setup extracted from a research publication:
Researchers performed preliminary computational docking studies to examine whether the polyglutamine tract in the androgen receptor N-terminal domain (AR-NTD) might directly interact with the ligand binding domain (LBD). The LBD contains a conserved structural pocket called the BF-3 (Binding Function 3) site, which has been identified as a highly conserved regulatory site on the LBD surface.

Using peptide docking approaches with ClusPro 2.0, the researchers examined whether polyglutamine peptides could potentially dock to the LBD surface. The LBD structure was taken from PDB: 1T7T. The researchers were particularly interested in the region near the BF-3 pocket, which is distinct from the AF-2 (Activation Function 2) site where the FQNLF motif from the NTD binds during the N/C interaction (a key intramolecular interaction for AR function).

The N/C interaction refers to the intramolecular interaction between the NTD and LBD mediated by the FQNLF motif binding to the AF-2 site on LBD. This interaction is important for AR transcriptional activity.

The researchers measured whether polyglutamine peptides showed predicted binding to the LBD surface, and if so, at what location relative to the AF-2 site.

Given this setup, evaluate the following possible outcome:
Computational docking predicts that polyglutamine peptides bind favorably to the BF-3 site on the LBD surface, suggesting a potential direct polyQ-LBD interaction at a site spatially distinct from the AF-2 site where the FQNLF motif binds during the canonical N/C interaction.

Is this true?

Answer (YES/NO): YES